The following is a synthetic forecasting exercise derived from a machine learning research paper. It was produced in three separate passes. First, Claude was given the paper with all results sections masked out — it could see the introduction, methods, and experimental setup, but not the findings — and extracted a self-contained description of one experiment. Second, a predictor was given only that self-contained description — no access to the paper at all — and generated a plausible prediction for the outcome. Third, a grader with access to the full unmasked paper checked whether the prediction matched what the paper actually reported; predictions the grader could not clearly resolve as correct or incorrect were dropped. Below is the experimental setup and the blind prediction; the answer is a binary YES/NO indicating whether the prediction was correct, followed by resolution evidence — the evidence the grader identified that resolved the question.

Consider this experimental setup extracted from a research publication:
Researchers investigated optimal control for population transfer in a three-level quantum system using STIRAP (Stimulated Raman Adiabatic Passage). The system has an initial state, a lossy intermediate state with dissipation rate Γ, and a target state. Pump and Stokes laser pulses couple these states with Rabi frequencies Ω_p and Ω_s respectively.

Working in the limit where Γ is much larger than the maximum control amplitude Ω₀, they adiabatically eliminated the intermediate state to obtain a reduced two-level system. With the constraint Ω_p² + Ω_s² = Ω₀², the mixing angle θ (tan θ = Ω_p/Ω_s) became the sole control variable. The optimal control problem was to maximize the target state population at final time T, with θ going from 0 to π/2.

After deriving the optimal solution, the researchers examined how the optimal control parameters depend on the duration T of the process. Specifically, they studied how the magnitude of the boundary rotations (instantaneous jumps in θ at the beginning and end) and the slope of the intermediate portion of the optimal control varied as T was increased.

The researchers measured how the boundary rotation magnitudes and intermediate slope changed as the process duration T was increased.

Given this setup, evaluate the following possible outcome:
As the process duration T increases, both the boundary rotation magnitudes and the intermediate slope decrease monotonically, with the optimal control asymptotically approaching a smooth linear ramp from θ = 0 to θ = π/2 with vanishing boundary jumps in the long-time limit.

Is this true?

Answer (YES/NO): YES